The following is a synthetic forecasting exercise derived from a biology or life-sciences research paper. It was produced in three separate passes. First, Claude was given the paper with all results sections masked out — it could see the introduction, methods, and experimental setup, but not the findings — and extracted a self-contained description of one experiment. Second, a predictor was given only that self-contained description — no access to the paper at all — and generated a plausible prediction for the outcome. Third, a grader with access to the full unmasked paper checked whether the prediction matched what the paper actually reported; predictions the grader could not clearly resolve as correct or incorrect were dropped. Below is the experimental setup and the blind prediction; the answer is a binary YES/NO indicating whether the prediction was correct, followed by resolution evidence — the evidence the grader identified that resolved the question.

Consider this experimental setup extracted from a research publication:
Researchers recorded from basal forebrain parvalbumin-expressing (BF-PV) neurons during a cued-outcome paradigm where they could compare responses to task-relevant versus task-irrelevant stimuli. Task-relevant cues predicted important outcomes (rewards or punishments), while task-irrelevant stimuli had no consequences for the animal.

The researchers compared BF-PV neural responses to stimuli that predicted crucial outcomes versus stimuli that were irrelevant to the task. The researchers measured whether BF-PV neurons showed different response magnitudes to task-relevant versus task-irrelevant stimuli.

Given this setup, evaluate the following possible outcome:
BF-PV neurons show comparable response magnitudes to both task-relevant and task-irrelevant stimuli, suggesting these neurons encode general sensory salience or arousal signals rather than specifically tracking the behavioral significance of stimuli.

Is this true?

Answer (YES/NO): NO